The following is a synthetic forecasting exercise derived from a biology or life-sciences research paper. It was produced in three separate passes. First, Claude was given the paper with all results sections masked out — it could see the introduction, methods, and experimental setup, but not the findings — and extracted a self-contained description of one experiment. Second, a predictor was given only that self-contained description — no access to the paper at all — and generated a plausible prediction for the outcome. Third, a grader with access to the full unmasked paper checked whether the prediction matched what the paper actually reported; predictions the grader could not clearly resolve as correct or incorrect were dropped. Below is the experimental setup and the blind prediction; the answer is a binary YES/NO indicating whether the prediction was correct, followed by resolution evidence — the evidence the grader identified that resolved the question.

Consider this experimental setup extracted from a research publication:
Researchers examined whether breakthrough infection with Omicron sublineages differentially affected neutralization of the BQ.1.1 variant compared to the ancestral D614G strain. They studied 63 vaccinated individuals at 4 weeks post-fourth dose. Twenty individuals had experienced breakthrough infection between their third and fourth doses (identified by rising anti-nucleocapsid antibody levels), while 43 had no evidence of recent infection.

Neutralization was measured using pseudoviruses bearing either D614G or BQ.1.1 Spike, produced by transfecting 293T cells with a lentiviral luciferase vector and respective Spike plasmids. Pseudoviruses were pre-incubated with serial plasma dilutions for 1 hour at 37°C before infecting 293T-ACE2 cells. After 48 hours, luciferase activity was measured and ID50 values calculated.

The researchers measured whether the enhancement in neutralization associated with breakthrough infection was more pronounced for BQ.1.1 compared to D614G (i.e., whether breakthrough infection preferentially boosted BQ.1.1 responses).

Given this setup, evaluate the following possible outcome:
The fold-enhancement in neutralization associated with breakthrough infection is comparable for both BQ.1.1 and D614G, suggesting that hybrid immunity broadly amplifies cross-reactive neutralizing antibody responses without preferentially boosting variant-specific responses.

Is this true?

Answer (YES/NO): NO